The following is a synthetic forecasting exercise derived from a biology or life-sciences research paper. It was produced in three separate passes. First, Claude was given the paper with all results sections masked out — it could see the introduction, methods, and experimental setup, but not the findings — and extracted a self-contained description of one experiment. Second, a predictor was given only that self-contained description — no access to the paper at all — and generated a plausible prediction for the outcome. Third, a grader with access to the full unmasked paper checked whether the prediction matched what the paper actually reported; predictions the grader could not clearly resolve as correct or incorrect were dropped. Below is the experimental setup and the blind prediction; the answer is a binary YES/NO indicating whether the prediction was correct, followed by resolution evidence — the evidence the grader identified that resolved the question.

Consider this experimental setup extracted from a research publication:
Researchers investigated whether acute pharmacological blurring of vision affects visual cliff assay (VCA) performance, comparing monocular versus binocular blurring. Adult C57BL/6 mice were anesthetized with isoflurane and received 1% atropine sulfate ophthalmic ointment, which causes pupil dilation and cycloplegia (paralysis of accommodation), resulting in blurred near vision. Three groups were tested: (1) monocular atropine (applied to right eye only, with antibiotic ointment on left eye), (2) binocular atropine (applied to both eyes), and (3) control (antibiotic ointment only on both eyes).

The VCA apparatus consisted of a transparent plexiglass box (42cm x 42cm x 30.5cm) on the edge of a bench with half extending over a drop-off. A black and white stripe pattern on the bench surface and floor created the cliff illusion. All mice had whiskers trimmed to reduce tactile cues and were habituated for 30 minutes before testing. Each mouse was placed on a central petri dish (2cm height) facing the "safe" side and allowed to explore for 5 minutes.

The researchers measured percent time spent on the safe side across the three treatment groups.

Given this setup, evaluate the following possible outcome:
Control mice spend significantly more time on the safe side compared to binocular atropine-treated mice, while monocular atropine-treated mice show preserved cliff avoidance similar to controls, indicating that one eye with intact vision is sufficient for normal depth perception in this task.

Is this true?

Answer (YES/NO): NO